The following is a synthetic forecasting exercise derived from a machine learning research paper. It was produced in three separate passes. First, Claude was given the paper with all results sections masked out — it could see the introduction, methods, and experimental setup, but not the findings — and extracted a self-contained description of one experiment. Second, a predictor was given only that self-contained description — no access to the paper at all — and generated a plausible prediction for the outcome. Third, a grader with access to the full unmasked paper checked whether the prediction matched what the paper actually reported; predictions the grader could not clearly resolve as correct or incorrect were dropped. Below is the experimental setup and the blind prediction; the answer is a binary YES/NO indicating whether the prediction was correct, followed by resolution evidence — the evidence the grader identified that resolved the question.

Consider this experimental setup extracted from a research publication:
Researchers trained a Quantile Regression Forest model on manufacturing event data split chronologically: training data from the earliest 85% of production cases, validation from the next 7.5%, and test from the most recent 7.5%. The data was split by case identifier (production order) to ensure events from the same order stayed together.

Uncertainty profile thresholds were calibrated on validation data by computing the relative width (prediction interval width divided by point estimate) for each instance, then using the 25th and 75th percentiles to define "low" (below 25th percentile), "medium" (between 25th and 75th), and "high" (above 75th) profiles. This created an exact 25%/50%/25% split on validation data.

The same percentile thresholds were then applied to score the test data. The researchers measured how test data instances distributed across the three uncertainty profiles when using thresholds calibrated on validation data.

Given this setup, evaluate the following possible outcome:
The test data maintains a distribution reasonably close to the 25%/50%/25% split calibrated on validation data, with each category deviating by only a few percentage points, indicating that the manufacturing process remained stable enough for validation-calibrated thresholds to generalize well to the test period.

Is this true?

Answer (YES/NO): YES